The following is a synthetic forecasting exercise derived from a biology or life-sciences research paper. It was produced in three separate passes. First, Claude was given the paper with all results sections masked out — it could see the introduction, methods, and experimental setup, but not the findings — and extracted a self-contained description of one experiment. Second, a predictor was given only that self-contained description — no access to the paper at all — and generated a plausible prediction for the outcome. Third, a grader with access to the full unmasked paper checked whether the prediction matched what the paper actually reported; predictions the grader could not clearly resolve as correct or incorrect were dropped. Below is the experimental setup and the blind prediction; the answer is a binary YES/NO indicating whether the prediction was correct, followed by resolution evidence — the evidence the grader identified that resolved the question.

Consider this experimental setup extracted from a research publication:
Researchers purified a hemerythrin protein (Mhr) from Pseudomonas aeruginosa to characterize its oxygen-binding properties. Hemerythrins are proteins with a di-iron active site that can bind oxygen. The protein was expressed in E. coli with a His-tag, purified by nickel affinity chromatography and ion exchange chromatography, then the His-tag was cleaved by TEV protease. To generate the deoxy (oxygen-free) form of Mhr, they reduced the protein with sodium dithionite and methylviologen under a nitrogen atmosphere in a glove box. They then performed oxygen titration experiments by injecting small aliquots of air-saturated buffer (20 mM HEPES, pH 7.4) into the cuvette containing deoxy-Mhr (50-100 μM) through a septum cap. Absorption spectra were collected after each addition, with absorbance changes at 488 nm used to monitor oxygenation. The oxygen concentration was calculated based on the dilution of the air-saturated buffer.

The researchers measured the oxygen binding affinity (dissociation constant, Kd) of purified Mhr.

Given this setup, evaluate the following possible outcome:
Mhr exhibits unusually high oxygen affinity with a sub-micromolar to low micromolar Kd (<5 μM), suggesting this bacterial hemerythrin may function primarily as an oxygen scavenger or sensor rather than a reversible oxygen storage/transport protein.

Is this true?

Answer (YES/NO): YES